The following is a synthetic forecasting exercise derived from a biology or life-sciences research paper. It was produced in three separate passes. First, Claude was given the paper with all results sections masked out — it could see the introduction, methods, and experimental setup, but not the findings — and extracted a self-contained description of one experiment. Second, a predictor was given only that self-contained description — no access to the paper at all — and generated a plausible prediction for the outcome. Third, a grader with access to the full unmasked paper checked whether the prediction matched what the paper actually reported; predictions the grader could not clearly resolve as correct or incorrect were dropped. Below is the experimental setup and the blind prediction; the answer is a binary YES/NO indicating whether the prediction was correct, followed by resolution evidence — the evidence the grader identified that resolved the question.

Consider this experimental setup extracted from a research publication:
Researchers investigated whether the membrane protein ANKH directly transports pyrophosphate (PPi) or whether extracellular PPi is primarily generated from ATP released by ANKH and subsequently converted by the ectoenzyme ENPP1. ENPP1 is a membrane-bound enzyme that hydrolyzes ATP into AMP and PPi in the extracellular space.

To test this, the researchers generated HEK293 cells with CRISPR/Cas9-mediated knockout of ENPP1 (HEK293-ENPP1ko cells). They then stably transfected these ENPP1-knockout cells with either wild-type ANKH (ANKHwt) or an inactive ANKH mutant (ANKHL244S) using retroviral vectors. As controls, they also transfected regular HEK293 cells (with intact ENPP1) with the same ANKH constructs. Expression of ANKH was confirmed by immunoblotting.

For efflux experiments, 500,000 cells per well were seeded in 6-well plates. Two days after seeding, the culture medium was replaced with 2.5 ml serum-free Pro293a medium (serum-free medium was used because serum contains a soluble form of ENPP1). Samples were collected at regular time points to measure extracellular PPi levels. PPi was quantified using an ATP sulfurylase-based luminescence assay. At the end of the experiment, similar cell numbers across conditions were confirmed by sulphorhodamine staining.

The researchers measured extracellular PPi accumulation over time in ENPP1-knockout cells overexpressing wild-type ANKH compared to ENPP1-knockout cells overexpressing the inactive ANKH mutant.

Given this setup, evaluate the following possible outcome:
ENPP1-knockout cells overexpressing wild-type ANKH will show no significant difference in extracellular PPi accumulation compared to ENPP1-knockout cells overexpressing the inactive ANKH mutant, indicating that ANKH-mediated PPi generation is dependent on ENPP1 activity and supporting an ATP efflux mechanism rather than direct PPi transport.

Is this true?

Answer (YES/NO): YES